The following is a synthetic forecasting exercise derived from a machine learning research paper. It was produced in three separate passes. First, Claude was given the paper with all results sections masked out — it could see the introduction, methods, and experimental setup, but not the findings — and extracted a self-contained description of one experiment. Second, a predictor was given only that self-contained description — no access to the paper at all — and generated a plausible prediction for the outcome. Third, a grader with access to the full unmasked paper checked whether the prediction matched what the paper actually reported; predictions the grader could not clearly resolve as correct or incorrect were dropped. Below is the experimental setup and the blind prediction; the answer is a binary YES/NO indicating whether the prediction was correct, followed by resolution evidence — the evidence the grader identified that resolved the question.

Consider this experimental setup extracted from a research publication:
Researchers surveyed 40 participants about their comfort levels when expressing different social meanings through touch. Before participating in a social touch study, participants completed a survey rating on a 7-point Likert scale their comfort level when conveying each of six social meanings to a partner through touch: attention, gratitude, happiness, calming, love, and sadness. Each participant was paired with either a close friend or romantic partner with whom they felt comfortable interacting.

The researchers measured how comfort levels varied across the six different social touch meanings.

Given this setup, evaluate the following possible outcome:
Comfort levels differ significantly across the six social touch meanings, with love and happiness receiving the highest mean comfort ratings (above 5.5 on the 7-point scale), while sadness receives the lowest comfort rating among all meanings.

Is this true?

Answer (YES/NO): NO